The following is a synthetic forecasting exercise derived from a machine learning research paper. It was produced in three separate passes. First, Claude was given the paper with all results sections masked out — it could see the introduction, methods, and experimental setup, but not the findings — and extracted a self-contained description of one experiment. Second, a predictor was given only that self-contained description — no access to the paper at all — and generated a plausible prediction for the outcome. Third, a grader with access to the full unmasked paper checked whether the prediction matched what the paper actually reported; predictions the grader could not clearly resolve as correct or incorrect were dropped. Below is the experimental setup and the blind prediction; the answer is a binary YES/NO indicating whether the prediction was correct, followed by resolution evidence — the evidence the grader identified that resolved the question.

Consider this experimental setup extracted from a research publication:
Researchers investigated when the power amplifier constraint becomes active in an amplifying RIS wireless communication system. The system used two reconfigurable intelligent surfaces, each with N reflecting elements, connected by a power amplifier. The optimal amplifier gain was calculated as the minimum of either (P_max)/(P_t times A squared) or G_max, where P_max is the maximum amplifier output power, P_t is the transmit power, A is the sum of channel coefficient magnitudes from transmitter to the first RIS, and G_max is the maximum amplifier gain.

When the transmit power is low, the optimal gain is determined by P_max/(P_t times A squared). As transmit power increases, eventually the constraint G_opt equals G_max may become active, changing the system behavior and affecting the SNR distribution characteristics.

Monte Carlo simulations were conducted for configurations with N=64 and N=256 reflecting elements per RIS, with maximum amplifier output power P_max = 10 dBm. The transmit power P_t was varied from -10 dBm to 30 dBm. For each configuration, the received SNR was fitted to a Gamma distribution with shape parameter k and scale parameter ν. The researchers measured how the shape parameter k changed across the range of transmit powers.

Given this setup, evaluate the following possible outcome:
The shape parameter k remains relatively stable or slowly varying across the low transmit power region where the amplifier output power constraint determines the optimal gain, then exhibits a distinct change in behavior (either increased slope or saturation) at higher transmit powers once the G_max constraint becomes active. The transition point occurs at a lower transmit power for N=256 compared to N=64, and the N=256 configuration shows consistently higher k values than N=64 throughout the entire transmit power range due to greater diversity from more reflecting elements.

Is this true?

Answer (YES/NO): YES